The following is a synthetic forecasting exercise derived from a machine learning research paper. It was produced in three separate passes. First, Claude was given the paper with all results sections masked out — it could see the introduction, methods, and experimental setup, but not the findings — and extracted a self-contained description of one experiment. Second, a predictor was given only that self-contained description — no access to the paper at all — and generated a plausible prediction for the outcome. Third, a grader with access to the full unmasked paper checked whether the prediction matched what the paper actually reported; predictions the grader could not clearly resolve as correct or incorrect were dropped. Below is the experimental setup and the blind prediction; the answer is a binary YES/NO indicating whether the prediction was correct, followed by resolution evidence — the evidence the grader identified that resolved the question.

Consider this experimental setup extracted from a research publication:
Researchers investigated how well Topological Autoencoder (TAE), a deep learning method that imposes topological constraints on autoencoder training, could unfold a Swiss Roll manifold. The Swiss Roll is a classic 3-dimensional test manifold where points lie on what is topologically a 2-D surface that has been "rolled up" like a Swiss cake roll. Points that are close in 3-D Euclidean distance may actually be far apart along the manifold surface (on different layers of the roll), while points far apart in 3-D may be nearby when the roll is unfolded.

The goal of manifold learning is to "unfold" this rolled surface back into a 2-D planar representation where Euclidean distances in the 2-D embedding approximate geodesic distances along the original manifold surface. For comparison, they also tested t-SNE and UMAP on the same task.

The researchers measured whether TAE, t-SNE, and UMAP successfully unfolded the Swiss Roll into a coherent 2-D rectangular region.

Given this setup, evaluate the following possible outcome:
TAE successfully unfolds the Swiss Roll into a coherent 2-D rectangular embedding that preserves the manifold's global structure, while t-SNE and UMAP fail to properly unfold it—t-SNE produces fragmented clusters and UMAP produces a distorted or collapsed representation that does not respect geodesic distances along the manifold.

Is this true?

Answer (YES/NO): NO